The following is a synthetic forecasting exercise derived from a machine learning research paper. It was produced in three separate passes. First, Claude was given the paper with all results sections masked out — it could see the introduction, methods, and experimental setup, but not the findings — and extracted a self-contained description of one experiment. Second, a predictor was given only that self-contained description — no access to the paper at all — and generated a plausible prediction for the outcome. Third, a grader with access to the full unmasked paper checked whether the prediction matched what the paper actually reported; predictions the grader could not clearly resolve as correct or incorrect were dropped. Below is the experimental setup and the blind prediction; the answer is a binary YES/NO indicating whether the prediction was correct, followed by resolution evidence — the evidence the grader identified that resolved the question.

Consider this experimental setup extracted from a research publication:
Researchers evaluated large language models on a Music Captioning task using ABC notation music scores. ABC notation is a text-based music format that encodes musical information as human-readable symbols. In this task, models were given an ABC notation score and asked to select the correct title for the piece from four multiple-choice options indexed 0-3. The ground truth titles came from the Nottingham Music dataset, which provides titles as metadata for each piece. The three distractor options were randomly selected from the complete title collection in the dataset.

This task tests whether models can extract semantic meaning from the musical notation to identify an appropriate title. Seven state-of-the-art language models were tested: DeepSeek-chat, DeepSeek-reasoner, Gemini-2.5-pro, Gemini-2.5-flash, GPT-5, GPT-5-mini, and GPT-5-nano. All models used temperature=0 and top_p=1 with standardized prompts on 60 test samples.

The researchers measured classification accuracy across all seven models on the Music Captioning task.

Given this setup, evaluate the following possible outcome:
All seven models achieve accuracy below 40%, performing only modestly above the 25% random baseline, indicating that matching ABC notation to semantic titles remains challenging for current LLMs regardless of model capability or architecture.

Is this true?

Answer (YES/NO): NO